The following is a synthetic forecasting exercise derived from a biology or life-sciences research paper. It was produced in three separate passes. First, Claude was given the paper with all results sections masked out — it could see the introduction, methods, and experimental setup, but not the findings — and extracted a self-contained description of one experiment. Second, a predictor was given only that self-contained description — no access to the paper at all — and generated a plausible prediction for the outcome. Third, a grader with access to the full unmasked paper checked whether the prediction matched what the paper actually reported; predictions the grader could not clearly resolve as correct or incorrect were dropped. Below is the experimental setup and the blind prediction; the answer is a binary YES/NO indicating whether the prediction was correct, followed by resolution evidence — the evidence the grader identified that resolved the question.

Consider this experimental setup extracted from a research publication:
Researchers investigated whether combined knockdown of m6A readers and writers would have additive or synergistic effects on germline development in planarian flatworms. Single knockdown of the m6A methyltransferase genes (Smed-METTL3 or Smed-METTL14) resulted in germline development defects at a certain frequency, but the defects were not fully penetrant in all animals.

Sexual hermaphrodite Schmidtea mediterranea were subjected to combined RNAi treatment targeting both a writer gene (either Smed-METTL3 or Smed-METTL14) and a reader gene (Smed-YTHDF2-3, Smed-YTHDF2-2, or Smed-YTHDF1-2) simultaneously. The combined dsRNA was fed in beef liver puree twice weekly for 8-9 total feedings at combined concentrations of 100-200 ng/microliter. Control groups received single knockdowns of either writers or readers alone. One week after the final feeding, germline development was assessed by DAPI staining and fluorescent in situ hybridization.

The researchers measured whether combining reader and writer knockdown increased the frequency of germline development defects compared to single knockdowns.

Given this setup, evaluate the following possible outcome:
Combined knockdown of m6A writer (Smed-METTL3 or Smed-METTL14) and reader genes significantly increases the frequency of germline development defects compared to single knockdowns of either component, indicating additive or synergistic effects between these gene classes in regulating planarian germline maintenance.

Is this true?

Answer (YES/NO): YES